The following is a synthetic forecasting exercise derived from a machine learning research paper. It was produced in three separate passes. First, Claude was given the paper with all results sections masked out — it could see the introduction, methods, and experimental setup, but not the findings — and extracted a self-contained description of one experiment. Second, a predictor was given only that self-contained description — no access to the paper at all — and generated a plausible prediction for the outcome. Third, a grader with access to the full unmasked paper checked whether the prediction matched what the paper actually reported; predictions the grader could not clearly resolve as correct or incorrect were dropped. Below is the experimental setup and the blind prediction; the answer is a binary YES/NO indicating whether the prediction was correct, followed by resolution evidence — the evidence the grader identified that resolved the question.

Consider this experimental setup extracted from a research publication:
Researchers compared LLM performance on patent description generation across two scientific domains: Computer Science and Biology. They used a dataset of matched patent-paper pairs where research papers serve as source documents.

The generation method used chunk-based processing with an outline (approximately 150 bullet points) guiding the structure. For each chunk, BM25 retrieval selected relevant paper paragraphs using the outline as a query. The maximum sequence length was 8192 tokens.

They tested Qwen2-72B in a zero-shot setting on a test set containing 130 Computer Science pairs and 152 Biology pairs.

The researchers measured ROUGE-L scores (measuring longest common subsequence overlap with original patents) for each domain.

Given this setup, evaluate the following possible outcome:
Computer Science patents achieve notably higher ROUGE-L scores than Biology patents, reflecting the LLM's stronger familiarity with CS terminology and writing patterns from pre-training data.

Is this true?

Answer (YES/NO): NO